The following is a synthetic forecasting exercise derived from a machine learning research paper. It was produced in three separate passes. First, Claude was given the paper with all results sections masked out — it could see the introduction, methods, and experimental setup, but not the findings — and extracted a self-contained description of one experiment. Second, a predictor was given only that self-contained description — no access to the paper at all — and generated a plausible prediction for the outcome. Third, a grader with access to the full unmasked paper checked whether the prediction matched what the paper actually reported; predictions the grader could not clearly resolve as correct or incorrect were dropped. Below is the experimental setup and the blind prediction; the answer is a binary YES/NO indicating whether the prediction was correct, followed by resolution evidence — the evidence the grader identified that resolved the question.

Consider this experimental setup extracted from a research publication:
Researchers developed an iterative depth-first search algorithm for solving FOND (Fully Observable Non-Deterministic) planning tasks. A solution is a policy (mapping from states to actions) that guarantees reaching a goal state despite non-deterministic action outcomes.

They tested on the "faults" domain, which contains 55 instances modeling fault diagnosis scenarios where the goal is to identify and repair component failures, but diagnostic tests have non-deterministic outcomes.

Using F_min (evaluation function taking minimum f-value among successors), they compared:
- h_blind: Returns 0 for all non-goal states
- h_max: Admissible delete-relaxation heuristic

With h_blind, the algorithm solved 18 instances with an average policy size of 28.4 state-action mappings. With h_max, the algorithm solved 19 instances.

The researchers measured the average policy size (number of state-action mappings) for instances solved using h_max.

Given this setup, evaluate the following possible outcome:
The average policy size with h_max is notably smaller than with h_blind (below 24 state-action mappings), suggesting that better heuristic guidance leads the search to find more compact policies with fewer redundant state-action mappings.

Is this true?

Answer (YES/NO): YES